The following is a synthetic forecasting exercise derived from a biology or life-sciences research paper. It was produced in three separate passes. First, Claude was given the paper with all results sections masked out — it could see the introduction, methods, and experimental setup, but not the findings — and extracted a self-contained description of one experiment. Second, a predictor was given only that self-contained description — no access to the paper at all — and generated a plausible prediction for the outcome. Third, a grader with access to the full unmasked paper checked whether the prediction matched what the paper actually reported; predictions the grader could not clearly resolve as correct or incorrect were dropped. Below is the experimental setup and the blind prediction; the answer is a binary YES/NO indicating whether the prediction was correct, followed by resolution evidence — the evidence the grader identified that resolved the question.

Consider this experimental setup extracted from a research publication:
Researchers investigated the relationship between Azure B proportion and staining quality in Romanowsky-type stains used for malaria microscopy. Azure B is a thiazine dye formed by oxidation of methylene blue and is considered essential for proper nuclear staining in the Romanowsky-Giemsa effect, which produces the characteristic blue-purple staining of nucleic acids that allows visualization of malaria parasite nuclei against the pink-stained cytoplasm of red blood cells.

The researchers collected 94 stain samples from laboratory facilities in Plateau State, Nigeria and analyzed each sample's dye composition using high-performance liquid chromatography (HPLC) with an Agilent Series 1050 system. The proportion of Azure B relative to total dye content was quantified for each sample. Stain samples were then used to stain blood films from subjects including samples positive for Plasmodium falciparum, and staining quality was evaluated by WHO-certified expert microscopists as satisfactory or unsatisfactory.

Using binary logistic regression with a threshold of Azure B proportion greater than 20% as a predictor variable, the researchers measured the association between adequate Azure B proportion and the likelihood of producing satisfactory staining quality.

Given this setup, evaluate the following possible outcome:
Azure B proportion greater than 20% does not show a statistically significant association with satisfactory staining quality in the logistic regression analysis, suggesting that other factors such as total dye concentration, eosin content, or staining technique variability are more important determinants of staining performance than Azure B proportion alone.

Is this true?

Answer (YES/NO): NO